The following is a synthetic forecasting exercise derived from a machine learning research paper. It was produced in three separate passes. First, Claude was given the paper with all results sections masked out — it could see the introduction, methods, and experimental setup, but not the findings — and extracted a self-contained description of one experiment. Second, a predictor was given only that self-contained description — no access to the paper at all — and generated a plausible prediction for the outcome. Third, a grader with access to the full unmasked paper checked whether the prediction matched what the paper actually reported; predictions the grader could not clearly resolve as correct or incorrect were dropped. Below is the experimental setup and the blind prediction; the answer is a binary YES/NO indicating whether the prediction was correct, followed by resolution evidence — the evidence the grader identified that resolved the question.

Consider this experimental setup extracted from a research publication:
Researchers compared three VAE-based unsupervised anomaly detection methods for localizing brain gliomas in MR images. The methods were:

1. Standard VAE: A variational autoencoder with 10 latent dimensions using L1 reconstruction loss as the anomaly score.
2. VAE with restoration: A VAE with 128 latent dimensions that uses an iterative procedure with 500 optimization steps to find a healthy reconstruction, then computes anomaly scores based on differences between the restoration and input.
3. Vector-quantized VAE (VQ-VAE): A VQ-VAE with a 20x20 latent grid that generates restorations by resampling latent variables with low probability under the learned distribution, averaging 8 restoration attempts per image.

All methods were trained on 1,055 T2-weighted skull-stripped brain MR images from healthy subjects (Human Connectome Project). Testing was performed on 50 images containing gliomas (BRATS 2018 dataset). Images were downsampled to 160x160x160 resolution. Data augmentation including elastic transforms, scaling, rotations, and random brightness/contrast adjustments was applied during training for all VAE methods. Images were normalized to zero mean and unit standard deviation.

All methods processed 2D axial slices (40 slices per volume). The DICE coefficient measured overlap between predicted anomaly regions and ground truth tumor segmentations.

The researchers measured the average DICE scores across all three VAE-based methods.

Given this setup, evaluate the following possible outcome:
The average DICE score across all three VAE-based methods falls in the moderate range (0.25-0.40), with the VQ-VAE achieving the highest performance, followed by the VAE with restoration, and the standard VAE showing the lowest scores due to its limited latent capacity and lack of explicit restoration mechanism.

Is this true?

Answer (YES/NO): NO